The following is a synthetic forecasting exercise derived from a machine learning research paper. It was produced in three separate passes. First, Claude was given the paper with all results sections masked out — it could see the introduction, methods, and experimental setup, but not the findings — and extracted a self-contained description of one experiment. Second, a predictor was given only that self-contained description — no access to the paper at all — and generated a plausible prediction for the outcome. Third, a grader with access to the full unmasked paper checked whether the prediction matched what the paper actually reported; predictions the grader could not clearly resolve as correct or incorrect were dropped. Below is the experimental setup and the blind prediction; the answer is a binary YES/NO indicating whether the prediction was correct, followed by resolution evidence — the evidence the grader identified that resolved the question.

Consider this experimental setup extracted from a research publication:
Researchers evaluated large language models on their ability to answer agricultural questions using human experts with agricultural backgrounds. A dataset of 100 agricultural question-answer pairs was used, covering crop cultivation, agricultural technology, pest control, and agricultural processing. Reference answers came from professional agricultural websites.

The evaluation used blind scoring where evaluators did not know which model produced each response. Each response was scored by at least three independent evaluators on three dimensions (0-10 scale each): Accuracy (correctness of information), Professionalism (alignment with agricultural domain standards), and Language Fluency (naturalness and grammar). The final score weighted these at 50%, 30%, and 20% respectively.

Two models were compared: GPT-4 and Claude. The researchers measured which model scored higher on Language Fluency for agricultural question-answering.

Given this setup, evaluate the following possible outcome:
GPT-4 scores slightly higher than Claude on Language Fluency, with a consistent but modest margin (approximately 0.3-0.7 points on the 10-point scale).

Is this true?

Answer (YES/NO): NO